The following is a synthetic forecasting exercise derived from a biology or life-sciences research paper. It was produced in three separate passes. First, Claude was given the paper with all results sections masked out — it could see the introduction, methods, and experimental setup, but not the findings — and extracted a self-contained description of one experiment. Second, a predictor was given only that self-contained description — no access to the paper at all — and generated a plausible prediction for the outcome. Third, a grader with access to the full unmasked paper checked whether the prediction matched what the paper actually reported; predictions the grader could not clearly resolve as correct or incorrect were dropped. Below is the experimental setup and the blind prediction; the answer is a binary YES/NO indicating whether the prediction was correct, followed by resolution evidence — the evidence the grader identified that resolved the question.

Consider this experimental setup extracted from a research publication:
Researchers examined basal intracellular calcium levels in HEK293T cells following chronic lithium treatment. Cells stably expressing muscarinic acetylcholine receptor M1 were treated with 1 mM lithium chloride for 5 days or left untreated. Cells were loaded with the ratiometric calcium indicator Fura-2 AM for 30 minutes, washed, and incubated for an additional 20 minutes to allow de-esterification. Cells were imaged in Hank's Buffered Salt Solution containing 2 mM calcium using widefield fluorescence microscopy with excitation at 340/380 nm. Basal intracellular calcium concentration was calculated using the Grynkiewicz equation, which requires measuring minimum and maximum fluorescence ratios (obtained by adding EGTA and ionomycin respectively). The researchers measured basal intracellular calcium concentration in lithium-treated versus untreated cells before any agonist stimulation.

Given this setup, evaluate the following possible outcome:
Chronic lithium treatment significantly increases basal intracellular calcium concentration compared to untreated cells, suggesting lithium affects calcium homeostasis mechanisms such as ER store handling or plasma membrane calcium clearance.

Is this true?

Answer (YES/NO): NO